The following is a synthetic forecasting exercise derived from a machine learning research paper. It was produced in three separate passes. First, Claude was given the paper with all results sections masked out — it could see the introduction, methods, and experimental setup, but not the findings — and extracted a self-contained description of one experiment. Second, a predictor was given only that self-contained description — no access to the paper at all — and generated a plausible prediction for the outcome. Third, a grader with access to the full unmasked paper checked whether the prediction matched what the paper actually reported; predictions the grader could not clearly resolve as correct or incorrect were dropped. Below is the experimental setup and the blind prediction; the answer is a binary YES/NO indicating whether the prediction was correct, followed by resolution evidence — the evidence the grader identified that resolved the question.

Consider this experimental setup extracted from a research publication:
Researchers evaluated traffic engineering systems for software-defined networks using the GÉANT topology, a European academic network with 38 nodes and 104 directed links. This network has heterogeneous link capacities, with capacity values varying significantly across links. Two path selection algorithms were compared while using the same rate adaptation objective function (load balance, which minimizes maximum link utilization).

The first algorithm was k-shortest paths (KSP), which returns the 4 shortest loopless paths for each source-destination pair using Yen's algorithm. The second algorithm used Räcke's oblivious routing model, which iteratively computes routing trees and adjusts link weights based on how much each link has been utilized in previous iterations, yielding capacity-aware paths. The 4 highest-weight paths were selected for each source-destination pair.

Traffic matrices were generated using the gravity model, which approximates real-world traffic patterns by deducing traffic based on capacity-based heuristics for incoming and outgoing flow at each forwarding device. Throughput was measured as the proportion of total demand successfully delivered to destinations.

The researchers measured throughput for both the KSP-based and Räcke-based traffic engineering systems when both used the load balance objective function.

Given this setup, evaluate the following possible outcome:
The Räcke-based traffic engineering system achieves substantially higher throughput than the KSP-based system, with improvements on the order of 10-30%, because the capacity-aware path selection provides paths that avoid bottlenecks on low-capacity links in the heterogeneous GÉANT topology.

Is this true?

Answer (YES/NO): NO